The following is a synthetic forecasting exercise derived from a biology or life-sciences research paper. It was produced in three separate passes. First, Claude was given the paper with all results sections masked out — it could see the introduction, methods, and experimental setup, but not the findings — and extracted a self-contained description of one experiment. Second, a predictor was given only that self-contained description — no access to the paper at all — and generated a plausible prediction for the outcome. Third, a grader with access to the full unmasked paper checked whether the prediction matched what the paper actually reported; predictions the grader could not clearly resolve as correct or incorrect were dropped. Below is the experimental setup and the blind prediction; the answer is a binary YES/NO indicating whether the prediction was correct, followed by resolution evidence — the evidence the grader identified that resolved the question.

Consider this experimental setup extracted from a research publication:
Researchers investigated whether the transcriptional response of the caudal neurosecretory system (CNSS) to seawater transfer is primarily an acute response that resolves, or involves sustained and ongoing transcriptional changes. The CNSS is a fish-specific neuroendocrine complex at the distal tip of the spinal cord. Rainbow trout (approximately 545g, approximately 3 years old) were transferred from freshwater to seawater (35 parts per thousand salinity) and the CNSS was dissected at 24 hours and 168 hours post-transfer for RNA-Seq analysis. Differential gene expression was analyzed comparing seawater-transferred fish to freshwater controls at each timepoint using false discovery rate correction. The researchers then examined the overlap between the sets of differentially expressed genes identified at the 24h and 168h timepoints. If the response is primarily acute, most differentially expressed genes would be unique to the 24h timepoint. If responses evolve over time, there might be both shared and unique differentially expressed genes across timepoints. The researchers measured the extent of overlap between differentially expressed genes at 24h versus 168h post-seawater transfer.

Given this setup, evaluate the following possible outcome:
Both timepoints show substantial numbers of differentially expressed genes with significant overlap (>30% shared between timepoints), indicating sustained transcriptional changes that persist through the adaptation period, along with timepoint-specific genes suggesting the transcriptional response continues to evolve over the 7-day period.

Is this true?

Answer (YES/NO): NO